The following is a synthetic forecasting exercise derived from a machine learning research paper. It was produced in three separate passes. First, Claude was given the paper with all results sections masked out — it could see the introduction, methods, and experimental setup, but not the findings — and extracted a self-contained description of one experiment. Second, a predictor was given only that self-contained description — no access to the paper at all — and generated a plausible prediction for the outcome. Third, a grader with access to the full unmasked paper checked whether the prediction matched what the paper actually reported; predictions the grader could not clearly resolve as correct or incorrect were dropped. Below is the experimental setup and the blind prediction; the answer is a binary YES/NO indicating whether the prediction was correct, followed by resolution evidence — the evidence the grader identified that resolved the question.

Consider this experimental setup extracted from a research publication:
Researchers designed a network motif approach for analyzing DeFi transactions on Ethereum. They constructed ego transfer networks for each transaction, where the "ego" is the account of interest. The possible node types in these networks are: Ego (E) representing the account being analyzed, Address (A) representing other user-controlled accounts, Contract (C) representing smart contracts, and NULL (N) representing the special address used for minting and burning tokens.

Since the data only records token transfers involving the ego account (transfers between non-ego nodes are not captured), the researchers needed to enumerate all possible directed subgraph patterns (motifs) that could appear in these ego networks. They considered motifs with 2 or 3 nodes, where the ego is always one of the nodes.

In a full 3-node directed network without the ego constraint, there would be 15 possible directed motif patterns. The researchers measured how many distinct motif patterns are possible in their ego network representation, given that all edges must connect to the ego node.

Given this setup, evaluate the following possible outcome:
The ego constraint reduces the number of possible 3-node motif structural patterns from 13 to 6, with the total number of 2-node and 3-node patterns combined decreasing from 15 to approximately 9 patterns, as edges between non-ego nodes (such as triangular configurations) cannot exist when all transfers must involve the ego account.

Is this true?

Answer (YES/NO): NO